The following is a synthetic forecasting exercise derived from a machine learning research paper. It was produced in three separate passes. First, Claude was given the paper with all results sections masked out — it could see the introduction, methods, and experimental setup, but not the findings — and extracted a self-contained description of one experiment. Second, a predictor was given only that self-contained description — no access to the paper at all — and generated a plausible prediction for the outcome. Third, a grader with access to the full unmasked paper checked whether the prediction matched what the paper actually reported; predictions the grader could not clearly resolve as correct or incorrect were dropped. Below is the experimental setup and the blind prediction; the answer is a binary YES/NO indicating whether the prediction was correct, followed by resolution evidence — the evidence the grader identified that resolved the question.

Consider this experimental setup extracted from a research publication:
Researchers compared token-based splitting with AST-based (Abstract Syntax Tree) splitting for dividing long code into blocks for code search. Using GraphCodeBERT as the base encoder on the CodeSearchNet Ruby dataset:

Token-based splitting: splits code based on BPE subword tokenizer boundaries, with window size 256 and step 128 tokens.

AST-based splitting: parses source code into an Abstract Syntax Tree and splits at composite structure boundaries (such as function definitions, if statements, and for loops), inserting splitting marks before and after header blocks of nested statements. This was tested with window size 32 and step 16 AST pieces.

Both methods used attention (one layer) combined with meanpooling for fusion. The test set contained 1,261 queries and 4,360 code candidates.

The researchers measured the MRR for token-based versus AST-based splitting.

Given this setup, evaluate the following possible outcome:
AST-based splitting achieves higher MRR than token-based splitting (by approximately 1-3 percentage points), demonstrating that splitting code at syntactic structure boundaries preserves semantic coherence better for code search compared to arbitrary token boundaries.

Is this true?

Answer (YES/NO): NO